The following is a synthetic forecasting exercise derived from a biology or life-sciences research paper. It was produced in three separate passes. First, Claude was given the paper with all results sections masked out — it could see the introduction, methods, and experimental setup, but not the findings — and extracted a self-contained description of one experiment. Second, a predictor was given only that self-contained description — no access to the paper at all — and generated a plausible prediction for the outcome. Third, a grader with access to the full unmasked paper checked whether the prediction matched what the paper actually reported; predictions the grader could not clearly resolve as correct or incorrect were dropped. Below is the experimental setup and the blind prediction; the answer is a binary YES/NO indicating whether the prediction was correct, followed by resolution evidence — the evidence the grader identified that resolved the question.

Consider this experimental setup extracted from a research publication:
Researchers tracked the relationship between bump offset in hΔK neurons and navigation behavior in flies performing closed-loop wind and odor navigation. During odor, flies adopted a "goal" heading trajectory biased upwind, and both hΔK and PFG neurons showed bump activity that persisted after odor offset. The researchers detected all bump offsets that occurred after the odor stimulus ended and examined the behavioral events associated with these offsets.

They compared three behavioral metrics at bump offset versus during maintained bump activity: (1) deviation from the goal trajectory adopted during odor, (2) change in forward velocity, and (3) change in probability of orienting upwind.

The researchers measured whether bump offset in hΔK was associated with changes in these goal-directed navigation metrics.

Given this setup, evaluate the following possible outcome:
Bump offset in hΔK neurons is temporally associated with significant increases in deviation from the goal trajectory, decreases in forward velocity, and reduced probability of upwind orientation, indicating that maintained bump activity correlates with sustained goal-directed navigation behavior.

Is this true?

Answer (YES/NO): YES